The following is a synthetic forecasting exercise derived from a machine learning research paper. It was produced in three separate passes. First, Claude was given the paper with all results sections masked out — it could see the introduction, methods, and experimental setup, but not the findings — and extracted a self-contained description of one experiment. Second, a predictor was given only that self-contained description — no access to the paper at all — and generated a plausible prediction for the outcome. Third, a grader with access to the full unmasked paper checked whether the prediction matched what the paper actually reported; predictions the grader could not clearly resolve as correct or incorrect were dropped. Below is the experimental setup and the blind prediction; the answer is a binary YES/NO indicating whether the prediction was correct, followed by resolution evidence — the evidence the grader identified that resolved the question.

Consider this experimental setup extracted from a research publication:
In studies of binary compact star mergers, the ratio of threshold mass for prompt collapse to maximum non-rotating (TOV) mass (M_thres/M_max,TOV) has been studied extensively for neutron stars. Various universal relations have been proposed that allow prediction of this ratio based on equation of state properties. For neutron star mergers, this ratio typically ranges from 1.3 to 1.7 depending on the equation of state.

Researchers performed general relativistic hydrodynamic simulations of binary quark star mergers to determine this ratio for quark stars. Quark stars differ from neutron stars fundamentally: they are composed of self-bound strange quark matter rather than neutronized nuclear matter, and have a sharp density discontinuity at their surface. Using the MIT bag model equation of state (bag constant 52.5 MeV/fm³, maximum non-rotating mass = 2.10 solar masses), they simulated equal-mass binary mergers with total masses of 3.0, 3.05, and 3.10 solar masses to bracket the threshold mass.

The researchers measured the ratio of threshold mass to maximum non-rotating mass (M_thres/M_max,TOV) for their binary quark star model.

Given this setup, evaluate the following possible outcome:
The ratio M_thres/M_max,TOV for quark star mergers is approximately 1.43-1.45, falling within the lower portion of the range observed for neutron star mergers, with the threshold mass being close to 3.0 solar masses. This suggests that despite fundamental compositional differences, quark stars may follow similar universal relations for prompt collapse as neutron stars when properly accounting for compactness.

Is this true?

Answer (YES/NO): NO